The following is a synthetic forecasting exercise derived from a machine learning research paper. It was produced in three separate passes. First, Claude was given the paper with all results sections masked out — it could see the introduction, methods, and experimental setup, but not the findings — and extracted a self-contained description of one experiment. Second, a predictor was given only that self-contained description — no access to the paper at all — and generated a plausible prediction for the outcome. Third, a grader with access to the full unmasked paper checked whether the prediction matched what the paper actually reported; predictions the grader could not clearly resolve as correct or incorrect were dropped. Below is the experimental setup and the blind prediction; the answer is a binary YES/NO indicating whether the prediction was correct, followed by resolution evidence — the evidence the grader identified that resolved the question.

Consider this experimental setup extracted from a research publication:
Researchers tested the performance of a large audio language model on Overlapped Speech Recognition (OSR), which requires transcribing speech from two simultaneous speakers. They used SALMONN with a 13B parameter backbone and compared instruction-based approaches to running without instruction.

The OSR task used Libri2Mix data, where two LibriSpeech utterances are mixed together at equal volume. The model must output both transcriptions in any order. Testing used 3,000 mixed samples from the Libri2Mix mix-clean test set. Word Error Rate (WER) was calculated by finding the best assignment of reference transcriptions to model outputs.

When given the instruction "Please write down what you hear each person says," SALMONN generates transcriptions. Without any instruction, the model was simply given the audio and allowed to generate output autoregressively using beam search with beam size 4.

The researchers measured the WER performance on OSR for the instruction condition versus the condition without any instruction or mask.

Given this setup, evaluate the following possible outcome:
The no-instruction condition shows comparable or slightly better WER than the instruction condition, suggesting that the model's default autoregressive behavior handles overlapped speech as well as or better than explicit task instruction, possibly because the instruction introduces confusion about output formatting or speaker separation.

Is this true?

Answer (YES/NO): NO